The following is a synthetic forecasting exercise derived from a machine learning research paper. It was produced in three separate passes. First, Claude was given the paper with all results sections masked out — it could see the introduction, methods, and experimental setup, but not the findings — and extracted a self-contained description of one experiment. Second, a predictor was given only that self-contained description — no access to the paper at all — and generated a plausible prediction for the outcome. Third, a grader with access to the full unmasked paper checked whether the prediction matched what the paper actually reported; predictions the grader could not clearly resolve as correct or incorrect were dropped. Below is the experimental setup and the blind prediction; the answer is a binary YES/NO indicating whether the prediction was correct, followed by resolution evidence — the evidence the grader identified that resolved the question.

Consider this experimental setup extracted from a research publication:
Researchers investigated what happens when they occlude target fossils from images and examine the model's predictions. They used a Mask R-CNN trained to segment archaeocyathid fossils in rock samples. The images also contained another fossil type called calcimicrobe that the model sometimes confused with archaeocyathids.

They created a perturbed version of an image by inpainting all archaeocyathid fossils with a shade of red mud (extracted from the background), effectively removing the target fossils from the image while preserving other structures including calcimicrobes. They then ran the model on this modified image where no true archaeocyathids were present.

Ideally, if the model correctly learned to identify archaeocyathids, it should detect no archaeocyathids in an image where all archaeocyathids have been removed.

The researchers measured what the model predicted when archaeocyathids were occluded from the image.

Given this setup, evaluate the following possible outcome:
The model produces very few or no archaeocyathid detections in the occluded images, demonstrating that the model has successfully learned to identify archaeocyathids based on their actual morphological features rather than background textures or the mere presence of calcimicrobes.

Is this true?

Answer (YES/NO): NO